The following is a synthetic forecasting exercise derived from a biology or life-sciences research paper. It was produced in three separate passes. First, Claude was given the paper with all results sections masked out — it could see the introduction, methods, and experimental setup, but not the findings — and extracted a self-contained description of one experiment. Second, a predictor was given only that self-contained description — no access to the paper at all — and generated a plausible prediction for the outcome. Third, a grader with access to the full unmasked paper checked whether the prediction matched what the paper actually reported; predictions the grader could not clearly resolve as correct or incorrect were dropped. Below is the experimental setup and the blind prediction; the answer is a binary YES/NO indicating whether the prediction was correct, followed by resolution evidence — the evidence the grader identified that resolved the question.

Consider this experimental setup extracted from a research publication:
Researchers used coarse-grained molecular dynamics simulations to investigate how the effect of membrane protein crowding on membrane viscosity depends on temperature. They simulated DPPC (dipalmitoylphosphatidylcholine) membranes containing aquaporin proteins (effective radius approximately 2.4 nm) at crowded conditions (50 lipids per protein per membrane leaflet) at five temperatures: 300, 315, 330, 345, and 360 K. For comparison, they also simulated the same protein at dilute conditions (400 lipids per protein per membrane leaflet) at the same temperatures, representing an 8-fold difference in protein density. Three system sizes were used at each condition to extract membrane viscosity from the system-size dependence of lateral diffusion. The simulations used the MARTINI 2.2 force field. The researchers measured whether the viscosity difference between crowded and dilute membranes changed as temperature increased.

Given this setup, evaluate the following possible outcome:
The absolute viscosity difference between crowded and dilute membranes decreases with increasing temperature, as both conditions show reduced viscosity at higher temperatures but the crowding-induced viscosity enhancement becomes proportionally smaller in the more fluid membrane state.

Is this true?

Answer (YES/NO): YES